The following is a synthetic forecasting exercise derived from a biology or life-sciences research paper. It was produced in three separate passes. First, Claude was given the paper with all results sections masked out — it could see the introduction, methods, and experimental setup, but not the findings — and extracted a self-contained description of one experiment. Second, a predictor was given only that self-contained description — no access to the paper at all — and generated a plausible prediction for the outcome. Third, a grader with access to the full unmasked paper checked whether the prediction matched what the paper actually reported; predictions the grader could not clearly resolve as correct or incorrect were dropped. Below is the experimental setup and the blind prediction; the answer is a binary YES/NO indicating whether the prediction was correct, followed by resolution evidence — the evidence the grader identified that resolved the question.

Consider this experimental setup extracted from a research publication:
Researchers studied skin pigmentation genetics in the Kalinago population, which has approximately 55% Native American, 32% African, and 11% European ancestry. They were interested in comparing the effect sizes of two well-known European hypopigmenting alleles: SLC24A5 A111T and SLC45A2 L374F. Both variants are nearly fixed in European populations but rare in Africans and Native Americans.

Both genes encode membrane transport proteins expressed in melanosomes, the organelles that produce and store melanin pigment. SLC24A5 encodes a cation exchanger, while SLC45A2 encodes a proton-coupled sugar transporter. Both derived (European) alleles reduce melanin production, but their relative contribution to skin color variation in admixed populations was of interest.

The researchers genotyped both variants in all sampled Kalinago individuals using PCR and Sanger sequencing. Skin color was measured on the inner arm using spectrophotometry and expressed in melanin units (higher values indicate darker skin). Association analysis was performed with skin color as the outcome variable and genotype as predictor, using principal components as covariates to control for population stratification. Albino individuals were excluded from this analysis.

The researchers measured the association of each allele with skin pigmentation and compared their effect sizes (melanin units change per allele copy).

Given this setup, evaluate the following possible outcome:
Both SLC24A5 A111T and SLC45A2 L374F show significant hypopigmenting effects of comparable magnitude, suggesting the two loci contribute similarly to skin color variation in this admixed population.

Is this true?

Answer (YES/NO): NO